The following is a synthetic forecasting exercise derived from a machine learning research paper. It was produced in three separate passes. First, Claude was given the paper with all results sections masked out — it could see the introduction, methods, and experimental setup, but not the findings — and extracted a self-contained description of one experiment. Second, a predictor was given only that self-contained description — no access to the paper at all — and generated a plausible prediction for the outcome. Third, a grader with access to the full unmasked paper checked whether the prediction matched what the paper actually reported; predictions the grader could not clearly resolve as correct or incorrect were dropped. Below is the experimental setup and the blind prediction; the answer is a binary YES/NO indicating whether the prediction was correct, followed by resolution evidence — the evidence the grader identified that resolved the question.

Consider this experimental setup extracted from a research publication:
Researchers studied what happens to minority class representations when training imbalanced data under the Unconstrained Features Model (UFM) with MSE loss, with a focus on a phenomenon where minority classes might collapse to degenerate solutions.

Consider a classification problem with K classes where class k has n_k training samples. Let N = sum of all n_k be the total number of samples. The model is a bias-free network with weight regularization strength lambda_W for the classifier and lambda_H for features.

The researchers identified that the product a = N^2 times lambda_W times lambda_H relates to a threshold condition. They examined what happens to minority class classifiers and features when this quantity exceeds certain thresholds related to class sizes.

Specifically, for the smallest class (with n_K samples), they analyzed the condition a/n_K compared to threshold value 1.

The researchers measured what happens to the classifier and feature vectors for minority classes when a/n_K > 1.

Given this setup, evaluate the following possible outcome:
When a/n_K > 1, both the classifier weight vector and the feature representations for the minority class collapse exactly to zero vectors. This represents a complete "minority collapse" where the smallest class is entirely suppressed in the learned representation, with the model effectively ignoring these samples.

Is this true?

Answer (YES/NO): YES